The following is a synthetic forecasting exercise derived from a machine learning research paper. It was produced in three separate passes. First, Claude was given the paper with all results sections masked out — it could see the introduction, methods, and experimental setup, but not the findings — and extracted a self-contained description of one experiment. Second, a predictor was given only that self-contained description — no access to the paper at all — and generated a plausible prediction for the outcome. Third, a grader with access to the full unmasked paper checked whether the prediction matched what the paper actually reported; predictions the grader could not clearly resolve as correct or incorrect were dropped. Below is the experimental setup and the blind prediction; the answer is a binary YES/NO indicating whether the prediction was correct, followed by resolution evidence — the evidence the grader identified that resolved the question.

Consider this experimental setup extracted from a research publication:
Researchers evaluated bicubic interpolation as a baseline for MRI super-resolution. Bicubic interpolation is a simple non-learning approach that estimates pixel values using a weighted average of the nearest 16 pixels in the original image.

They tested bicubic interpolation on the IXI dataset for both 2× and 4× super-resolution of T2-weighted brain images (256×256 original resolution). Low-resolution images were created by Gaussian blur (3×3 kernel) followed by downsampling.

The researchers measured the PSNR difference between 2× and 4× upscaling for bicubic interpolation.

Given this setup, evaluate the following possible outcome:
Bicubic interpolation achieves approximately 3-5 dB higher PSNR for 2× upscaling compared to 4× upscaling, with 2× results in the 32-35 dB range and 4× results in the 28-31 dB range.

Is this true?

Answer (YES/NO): NO